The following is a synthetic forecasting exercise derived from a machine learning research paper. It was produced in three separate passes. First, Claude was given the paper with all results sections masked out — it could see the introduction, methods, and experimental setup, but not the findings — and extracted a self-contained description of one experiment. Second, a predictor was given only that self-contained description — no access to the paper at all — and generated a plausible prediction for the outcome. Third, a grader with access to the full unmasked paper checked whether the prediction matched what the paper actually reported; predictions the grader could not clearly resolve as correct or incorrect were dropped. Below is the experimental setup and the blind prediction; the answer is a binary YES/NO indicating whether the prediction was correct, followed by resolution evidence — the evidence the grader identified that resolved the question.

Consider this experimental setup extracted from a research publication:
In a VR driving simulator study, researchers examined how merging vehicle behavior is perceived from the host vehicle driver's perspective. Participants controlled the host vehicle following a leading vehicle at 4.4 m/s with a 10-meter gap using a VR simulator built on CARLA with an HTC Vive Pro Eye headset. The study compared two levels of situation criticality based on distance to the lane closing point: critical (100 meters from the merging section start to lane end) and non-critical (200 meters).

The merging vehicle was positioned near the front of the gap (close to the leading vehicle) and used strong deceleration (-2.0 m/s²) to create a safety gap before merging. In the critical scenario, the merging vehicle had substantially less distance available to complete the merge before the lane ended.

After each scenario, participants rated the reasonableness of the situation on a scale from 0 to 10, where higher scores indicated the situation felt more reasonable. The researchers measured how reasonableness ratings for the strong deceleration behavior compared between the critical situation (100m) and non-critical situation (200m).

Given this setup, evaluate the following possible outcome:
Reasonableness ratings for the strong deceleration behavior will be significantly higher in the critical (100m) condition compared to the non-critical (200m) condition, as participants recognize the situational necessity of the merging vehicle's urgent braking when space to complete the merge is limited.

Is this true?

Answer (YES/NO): NO